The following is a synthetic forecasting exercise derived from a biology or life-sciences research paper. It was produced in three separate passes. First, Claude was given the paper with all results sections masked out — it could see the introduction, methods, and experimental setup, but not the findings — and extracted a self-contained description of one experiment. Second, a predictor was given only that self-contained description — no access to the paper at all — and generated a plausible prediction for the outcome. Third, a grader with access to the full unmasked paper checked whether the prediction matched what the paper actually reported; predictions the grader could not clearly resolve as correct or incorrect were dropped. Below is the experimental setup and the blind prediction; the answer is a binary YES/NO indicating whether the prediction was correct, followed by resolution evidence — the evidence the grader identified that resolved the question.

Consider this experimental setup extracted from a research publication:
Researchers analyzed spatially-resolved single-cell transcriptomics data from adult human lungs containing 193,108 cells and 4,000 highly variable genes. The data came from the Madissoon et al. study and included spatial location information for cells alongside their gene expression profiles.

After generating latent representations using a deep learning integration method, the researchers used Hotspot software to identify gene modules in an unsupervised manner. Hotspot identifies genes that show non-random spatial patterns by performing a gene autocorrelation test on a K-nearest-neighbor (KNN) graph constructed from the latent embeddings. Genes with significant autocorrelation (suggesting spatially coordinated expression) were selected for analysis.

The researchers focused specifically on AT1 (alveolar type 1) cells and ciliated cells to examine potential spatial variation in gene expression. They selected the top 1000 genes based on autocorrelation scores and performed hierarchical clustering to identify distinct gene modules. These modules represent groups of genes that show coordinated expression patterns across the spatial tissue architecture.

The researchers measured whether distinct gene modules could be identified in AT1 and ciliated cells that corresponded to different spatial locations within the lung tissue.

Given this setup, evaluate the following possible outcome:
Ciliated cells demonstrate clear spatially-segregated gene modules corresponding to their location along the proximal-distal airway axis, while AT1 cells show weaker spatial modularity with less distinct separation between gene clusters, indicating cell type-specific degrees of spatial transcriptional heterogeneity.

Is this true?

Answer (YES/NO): NO